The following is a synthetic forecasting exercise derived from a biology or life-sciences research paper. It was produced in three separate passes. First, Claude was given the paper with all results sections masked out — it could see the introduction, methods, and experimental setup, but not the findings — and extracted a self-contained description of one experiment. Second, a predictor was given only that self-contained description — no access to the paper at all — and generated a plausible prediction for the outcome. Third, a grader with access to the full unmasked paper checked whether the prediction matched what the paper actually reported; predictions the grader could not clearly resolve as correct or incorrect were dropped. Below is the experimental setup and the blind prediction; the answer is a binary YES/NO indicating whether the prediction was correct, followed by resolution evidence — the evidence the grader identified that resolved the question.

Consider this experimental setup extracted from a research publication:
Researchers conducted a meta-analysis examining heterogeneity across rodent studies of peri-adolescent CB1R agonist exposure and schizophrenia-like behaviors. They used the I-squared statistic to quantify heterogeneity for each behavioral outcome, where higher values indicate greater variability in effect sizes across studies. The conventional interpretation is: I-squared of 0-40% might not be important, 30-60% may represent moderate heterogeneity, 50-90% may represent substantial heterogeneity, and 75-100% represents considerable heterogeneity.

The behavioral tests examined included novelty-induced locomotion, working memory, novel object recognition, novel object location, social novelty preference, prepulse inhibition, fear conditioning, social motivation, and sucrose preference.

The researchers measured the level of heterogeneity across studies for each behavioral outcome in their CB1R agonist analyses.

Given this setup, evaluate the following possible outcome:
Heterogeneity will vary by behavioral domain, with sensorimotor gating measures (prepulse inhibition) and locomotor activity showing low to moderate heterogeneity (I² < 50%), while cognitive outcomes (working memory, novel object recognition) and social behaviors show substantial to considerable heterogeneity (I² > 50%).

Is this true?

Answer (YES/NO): NO